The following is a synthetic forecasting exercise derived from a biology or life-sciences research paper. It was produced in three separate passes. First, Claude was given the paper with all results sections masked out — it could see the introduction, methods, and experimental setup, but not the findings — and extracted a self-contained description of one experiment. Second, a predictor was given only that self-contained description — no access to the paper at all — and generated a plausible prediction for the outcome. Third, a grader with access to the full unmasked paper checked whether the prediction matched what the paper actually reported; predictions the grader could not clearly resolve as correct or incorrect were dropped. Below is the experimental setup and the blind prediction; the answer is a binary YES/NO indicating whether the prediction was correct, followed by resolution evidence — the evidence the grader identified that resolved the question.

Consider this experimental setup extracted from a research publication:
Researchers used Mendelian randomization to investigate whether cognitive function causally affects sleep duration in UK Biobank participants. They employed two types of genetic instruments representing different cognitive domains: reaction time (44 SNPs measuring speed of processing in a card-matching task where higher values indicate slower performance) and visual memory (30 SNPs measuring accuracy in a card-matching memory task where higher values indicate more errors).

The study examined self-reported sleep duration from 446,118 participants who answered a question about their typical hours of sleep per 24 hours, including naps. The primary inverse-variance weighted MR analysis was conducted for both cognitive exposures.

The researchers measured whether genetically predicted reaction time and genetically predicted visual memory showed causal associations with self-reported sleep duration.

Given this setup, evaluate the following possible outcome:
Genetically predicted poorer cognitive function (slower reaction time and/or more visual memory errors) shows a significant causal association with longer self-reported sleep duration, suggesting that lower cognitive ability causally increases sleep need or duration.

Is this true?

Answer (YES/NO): NO